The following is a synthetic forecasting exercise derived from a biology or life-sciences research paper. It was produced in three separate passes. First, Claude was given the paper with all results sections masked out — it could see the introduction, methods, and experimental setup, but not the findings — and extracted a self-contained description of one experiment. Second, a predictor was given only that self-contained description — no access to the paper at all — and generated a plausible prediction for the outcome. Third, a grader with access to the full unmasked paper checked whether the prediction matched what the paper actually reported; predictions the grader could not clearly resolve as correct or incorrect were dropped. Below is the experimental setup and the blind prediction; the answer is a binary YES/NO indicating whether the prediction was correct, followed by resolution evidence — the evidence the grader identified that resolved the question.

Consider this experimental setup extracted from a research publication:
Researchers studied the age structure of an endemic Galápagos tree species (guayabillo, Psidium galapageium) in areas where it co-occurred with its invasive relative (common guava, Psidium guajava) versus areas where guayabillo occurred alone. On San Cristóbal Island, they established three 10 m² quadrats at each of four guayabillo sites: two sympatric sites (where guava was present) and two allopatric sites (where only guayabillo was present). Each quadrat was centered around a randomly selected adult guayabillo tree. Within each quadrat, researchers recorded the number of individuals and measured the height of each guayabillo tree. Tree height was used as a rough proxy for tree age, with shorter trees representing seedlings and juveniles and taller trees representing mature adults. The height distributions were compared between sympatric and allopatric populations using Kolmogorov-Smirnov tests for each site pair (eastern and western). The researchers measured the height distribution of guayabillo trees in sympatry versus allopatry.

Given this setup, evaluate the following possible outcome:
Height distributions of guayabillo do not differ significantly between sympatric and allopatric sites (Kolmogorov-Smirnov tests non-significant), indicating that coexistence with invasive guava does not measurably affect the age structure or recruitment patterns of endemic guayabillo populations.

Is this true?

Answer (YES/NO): NO